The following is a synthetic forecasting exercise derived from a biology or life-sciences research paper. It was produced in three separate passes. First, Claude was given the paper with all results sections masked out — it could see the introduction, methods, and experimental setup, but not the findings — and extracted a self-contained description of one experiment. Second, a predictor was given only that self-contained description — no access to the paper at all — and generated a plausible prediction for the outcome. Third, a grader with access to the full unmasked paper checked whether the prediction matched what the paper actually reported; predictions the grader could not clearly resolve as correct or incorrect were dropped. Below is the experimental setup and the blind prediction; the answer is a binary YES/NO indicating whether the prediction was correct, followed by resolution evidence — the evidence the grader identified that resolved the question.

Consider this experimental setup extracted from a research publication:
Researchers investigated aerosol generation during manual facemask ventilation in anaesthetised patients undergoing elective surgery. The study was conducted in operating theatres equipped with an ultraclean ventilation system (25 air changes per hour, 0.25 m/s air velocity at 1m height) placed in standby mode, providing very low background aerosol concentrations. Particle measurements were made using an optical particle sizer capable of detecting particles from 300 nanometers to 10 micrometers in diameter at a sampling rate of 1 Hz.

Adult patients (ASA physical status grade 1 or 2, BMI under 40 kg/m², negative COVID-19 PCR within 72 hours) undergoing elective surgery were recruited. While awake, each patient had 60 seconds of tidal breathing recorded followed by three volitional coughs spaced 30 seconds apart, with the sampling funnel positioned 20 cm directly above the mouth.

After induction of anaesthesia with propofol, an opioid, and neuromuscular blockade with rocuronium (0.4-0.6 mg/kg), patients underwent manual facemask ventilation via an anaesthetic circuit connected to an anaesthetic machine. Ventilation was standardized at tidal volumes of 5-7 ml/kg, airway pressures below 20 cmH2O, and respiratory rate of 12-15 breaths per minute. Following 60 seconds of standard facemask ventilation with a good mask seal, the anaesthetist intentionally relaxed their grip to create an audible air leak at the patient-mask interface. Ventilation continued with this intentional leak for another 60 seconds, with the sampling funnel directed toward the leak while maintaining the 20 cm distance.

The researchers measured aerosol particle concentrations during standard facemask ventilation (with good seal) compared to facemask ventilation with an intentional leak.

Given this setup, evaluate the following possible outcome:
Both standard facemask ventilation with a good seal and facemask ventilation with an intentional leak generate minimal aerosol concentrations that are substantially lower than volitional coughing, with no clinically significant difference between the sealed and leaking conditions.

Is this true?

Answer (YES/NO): YES